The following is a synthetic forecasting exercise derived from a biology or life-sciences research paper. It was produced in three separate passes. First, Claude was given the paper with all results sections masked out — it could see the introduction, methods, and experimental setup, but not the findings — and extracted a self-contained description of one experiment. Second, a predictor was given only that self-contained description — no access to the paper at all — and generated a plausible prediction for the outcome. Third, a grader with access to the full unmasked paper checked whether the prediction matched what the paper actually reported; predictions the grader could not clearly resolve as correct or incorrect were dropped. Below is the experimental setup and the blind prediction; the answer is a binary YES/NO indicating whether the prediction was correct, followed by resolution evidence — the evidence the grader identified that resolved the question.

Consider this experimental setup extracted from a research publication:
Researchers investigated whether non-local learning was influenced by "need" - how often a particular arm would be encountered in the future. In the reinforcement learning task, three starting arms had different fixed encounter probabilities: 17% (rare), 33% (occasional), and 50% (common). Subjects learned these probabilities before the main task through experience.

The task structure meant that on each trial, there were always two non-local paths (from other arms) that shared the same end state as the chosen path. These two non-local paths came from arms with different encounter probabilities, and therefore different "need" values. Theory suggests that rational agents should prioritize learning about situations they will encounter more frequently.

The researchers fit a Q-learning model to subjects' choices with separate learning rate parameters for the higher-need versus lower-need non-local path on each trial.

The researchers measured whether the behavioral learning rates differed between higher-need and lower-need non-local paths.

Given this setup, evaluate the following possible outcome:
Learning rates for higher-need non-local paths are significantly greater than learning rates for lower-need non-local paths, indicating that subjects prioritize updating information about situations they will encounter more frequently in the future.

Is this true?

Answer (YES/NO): NO